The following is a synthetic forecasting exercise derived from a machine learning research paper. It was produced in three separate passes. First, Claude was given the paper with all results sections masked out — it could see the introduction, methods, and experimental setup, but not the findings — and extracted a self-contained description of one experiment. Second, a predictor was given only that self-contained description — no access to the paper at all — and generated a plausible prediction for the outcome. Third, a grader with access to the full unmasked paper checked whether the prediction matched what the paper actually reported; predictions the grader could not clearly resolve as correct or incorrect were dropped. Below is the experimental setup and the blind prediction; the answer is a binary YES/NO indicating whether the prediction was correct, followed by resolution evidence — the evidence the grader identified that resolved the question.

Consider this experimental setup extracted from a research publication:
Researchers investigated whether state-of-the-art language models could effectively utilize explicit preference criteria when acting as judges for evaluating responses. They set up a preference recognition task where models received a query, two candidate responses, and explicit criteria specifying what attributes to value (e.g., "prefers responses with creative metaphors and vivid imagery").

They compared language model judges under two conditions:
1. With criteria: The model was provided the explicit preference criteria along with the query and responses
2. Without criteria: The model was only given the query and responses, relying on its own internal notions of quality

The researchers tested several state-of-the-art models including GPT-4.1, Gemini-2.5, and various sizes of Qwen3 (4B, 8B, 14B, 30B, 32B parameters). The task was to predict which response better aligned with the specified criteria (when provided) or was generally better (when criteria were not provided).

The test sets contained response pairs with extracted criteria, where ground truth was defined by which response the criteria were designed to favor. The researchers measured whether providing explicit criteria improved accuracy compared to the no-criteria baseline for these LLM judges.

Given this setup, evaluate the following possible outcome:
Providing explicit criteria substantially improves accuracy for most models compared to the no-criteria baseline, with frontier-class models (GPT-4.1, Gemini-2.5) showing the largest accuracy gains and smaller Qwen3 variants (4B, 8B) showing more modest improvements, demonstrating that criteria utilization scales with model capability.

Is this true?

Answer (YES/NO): NO